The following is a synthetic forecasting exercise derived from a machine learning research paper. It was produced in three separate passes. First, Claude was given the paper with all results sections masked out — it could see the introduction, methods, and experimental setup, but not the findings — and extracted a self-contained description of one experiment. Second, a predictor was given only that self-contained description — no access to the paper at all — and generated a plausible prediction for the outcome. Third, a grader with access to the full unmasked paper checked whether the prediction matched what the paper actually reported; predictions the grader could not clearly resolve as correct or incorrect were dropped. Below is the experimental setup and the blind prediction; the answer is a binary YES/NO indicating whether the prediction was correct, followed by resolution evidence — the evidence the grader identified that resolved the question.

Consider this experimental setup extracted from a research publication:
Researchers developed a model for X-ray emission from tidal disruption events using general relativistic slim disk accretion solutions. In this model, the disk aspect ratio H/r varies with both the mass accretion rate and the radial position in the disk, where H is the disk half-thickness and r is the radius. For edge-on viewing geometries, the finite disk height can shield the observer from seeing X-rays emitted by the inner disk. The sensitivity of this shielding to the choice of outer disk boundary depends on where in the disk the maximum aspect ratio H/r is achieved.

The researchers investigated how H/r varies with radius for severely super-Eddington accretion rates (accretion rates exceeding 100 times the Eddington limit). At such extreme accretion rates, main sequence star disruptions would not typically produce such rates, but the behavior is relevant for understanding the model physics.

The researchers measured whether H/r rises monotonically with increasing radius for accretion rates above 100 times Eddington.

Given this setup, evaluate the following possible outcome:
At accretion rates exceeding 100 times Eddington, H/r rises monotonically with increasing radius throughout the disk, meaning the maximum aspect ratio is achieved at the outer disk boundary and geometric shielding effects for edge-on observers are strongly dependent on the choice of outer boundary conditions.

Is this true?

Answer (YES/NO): YES